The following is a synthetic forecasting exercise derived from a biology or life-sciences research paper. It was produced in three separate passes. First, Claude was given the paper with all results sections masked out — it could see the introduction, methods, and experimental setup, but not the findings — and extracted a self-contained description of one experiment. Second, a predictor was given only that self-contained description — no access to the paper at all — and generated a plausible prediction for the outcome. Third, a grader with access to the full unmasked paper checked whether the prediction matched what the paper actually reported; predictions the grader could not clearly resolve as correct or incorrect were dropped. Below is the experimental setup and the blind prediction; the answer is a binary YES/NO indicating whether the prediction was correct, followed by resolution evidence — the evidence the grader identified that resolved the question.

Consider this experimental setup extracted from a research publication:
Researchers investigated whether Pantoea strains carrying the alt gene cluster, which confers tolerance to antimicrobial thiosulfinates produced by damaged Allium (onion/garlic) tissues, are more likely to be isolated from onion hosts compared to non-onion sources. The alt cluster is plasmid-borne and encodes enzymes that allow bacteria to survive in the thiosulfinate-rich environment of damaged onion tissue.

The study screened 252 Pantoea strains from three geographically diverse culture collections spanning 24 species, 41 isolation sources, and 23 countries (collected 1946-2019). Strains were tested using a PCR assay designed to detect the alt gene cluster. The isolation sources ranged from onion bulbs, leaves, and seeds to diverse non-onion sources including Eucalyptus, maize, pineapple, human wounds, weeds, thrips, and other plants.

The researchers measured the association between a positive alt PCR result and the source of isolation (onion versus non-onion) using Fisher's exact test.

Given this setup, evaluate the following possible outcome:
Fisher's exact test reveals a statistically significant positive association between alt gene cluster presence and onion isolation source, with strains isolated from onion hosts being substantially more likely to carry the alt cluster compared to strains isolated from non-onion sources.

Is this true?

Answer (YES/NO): YES